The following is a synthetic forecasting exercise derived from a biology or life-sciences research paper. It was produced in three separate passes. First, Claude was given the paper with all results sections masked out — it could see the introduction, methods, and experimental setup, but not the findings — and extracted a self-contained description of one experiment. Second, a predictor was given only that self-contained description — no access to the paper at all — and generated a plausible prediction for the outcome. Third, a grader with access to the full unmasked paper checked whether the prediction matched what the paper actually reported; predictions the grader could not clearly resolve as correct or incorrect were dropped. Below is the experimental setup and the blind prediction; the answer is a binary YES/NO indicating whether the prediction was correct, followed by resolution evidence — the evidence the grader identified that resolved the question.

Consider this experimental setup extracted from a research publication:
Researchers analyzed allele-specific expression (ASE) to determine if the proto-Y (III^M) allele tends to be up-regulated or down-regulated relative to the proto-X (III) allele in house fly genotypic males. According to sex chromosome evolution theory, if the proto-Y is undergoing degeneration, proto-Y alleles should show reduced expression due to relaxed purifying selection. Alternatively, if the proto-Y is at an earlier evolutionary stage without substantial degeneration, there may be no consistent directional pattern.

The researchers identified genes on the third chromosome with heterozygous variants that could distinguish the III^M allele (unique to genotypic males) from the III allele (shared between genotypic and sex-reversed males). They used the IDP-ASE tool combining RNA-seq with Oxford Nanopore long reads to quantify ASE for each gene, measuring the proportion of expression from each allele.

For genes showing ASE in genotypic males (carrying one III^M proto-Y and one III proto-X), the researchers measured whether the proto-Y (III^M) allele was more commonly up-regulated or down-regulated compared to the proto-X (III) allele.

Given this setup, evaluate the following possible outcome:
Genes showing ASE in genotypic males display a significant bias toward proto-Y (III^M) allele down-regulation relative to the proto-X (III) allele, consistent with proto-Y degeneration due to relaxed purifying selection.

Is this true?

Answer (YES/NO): NO